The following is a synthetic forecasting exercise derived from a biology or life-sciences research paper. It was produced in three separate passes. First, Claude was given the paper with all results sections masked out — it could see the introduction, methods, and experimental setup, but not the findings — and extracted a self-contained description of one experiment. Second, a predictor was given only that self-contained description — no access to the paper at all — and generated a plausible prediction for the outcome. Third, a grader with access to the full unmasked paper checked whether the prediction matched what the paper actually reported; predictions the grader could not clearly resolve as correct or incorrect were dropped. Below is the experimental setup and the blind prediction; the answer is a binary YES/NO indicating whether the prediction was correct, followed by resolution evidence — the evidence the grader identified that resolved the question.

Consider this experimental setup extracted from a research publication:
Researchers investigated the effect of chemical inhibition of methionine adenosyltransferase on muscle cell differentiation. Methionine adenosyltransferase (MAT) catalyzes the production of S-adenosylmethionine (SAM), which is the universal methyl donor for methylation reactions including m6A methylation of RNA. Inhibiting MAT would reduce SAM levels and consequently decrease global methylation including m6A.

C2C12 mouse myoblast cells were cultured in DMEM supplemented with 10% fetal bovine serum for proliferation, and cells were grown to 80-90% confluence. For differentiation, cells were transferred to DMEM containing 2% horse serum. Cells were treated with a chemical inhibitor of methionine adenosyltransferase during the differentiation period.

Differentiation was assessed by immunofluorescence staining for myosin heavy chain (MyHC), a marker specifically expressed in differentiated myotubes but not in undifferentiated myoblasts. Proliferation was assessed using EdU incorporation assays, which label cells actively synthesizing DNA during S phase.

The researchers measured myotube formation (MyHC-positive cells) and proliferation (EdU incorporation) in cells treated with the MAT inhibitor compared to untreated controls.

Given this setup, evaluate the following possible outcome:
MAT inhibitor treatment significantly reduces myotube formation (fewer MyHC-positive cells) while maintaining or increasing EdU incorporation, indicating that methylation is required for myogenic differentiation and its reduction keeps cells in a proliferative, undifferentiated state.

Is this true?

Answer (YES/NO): YES